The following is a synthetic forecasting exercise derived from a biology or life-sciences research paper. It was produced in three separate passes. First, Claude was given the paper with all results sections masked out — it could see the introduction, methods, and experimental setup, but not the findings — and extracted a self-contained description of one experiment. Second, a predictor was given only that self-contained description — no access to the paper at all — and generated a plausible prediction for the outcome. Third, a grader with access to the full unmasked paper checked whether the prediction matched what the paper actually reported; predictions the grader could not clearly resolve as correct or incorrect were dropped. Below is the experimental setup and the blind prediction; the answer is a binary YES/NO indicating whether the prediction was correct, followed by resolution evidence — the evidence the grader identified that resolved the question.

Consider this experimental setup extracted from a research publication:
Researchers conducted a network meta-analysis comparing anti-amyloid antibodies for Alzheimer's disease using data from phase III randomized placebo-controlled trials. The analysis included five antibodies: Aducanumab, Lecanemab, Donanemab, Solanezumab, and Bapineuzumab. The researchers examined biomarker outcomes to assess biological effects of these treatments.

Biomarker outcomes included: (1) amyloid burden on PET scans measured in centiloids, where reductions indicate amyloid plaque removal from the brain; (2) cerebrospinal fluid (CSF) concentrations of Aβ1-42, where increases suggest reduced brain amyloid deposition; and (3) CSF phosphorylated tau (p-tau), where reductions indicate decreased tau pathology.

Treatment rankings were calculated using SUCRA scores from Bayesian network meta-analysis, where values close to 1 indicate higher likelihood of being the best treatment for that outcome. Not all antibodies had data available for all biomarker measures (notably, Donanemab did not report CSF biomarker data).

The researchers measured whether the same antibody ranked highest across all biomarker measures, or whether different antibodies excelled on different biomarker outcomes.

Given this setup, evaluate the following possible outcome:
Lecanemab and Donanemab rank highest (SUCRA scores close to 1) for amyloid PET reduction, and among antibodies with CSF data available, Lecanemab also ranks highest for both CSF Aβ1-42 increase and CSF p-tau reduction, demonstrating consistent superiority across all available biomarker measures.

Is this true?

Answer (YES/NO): NO